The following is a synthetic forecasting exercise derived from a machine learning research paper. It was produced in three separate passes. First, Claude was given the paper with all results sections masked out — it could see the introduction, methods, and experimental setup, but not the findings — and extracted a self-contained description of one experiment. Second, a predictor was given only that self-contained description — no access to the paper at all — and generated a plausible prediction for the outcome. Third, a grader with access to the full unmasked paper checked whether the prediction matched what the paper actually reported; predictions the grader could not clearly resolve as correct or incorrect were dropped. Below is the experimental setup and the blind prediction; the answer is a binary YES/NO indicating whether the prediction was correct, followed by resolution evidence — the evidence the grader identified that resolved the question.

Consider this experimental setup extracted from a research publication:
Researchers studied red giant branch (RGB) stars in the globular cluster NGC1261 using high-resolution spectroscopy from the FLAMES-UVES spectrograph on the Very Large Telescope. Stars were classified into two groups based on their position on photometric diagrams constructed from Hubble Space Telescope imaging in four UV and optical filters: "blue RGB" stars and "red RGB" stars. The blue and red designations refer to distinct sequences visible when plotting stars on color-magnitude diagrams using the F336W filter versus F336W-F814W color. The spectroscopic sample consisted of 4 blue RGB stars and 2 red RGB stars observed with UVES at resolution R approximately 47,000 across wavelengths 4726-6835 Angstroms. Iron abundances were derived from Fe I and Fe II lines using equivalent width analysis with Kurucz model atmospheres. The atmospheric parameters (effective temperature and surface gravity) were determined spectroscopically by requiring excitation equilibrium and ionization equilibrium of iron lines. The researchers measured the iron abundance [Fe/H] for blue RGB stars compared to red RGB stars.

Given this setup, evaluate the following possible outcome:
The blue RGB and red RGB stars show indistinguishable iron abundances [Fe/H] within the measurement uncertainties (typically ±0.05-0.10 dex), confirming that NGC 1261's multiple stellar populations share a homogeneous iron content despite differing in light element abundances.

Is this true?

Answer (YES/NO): NO